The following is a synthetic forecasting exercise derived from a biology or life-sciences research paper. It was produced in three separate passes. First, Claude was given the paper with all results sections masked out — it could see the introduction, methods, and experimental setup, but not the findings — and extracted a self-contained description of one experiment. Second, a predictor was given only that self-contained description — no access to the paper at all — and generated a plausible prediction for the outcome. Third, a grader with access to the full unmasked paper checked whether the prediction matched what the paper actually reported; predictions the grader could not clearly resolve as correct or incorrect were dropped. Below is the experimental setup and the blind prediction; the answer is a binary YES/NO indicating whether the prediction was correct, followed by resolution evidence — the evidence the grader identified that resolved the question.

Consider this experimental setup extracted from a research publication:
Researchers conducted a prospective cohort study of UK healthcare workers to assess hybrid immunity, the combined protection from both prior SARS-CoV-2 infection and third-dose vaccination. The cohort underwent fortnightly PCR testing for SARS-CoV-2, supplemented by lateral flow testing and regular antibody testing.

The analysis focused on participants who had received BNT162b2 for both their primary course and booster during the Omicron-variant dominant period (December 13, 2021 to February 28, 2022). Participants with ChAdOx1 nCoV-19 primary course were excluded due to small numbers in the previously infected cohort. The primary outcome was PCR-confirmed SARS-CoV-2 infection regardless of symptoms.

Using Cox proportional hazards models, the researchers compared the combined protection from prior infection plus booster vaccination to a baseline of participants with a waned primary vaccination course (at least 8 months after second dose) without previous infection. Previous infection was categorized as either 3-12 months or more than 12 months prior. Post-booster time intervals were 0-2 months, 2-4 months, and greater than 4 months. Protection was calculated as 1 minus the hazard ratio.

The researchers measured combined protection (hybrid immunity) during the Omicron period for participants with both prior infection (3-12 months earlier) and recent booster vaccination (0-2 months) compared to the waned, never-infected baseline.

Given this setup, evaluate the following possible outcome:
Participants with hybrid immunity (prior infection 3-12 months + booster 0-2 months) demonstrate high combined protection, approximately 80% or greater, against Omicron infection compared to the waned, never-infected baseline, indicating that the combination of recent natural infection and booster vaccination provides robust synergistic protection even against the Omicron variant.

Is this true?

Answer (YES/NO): NO